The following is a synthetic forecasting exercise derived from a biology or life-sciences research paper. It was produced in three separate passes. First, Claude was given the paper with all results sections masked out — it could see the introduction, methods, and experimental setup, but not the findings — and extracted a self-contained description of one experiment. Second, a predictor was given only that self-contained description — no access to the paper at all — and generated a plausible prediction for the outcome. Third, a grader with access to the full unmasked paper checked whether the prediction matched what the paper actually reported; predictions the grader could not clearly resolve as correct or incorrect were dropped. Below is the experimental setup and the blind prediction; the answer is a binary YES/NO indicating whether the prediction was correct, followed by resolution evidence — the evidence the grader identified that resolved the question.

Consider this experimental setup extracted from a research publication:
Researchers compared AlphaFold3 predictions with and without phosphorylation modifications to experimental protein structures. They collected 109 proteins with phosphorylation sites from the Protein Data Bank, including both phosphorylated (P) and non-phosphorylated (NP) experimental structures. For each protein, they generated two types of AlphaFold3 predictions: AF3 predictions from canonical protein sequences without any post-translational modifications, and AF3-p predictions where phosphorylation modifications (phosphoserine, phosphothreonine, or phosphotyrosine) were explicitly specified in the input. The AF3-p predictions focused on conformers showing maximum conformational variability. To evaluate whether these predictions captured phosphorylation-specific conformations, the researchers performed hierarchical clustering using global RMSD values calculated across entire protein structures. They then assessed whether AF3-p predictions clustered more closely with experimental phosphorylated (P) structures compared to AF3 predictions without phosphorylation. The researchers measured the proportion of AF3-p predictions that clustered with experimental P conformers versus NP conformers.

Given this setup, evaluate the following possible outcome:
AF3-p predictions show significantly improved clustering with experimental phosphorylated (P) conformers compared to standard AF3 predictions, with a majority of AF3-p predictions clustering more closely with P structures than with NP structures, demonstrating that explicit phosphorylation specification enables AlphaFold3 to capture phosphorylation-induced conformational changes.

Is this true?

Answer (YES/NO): NO